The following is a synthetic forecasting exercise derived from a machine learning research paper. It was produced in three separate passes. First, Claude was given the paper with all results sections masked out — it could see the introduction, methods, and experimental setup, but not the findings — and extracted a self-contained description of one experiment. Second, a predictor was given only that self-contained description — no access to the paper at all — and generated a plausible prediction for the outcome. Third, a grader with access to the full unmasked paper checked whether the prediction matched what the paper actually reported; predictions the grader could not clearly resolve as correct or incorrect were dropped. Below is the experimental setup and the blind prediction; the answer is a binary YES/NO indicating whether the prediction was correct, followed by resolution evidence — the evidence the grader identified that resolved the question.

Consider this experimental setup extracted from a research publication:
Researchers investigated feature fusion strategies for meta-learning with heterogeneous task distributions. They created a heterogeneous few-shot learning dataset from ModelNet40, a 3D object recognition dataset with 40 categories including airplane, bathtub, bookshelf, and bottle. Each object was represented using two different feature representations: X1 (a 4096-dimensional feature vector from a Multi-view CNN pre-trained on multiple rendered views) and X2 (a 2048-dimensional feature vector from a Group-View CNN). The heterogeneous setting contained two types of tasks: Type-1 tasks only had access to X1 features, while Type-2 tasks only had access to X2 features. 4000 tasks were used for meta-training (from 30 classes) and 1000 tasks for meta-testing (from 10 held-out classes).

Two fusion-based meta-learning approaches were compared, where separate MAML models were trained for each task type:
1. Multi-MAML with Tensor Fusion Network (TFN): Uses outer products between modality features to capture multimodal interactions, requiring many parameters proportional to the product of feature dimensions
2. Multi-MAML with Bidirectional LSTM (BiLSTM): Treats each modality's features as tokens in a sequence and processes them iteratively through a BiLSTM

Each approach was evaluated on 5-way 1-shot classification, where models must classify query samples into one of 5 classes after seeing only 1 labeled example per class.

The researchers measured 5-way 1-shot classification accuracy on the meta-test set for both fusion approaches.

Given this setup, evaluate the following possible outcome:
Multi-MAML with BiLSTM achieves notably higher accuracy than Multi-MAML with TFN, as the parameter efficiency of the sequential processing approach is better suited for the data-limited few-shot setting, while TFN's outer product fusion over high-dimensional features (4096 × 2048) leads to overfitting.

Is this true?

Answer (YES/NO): NO